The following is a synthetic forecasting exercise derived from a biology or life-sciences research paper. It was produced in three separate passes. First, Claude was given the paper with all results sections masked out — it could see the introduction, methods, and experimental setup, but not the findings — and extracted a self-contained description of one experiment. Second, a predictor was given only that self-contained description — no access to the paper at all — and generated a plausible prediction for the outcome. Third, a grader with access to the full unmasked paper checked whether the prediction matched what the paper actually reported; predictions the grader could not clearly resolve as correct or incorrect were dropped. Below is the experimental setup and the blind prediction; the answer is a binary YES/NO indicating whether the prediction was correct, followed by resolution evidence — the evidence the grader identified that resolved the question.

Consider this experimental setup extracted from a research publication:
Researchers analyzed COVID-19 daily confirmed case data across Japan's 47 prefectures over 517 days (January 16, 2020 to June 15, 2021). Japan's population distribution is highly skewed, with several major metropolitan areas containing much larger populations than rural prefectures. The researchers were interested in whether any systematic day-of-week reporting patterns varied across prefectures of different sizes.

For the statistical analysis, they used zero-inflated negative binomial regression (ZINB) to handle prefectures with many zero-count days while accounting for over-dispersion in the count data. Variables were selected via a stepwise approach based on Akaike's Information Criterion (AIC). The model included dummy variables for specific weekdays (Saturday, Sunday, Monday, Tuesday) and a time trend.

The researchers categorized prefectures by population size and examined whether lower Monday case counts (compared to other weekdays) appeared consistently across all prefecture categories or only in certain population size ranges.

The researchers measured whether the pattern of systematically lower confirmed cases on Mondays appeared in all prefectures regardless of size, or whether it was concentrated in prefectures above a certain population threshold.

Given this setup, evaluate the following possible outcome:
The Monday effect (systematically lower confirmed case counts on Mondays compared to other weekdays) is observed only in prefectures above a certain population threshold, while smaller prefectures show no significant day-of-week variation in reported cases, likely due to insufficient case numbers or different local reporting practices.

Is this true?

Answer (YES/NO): NO